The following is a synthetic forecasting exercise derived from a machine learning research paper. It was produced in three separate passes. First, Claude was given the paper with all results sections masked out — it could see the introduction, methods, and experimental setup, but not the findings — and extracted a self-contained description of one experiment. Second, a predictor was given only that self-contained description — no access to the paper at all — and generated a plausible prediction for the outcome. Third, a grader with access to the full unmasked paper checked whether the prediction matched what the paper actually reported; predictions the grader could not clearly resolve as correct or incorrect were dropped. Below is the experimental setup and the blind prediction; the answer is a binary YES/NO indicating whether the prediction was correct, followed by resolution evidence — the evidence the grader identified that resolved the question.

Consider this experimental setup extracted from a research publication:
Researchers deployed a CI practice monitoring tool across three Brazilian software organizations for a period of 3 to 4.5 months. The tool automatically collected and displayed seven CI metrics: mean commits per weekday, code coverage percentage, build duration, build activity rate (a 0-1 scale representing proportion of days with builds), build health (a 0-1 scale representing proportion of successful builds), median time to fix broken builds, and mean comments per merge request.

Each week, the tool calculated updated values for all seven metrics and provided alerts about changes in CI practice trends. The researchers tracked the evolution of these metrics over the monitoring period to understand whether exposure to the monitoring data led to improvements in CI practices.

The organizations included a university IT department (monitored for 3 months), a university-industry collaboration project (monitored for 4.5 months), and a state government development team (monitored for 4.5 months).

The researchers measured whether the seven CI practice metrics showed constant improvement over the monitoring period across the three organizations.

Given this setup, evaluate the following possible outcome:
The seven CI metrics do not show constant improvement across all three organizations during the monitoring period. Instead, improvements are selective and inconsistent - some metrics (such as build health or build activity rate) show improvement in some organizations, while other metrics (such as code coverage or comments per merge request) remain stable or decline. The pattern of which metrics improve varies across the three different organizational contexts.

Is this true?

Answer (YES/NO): NO